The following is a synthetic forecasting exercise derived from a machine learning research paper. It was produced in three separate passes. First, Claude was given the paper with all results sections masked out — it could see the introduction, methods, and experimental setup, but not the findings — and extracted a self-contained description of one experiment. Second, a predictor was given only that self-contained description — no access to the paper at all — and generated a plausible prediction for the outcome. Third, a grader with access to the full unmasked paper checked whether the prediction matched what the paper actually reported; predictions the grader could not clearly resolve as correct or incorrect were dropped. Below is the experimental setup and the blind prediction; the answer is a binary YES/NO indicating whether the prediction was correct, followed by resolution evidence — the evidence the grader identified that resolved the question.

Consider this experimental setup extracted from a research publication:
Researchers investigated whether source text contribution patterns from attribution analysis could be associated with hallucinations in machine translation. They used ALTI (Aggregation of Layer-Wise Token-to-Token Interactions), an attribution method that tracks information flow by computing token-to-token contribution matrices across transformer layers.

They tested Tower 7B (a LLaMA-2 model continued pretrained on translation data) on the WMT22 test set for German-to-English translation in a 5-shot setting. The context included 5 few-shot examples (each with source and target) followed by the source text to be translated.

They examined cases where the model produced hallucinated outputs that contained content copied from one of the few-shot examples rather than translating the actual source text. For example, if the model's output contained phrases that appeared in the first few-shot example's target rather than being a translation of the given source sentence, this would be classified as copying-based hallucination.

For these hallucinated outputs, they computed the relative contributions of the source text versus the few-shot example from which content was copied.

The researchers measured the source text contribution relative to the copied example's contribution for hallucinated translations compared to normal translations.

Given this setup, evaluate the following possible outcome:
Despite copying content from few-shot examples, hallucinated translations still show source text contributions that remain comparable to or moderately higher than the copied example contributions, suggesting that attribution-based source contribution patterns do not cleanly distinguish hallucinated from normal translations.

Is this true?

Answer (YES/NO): NO